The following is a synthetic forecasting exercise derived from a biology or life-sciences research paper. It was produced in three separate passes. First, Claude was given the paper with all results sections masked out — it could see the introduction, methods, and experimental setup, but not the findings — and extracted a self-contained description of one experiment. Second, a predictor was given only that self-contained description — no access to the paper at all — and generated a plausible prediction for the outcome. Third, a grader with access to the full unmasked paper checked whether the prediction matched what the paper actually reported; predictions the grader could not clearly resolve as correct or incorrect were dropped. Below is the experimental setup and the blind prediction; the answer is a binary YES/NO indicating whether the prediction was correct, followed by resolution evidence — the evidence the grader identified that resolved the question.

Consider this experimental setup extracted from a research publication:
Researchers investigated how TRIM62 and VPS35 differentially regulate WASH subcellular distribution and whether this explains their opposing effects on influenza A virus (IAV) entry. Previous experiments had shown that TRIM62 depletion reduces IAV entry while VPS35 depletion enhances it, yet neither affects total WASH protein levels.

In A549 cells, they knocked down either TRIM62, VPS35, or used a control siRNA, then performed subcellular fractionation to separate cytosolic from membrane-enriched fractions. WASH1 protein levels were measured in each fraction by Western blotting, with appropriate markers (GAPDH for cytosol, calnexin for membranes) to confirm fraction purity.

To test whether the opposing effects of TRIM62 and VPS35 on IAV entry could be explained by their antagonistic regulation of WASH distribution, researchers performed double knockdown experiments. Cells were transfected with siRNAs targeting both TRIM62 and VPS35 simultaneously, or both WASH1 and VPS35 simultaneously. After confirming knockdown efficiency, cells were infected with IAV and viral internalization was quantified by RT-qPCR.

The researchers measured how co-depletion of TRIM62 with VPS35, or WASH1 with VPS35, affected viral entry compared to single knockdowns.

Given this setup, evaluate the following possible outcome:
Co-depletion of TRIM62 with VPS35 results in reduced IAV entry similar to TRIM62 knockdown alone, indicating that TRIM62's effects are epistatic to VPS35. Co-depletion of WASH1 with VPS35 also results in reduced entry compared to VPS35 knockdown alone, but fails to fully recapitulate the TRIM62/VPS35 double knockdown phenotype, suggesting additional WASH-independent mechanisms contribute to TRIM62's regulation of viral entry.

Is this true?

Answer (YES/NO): NO